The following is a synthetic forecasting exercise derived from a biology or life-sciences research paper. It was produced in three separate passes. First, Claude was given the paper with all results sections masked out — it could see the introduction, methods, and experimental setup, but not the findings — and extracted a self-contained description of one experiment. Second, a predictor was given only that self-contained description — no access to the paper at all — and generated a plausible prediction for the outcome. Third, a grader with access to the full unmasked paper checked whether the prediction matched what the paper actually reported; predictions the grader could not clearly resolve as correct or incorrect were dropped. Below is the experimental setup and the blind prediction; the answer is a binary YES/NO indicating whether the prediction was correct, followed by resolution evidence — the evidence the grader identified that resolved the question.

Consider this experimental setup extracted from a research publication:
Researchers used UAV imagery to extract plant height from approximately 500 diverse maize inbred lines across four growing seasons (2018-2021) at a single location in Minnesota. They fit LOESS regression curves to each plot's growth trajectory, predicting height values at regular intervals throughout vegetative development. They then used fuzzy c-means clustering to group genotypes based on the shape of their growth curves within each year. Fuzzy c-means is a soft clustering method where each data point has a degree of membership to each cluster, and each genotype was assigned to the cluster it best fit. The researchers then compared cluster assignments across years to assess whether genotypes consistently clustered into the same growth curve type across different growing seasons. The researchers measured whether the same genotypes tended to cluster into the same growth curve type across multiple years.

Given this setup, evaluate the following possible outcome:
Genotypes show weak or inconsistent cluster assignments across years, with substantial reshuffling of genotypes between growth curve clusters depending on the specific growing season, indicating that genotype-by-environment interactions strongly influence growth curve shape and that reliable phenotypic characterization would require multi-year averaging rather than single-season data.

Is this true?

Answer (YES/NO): YES